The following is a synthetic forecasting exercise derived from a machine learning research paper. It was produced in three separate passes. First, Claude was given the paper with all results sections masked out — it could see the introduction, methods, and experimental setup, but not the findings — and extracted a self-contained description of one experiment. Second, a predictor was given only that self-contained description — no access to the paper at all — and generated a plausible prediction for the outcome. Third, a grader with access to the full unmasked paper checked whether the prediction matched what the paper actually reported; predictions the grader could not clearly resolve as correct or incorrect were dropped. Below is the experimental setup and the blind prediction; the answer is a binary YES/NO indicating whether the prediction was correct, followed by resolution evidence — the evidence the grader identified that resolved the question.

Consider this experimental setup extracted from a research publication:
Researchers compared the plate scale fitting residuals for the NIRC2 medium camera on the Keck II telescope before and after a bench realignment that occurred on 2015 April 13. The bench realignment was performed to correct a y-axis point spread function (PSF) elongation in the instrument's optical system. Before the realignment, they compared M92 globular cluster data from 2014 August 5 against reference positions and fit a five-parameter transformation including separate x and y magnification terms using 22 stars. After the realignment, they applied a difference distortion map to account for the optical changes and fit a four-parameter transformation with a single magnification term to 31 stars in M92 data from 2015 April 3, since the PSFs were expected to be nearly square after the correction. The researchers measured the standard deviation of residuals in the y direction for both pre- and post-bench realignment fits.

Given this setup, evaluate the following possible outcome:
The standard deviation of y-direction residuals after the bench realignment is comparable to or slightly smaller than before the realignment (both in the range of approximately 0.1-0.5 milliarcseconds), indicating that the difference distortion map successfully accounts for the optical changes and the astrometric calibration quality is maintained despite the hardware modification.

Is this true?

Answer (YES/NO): NO